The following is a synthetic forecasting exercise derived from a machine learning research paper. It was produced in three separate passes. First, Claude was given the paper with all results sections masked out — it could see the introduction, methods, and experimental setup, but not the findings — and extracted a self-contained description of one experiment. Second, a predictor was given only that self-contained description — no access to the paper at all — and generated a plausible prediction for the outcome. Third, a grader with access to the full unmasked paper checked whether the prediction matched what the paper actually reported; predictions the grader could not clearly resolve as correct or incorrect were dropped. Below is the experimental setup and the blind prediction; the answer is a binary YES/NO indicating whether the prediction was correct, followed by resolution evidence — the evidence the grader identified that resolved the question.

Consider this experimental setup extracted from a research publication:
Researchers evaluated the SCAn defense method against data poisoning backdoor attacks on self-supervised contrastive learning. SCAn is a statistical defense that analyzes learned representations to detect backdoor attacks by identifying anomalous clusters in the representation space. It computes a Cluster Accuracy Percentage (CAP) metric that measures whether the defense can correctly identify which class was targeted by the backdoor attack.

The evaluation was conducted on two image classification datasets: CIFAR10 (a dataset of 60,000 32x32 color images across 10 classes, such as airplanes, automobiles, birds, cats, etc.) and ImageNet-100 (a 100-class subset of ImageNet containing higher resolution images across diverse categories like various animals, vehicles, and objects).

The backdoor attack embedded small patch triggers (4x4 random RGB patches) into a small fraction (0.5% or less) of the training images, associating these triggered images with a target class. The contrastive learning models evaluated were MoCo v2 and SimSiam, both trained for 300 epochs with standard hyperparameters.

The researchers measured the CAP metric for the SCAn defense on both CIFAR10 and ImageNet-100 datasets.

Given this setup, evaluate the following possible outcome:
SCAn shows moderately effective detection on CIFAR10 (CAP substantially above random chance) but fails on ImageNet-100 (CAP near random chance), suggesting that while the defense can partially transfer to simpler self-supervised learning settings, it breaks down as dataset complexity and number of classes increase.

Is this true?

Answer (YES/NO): YES